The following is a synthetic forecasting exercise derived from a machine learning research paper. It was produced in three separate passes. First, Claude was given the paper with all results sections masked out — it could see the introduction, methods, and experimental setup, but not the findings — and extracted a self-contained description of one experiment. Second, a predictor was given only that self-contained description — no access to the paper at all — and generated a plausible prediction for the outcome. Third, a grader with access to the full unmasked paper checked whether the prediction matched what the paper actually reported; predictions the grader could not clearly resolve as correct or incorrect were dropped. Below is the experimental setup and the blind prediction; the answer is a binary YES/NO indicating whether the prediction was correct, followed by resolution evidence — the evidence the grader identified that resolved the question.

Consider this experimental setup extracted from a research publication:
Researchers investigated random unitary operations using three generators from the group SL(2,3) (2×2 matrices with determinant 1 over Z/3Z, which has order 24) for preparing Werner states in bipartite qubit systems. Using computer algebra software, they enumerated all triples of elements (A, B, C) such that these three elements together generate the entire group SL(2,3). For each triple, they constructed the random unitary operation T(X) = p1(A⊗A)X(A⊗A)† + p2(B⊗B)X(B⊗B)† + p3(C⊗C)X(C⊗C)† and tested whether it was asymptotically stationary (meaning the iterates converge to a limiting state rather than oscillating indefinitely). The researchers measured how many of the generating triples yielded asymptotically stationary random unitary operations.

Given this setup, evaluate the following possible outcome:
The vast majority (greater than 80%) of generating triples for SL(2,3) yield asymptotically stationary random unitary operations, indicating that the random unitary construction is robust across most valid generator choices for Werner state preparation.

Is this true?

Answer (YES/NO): YES